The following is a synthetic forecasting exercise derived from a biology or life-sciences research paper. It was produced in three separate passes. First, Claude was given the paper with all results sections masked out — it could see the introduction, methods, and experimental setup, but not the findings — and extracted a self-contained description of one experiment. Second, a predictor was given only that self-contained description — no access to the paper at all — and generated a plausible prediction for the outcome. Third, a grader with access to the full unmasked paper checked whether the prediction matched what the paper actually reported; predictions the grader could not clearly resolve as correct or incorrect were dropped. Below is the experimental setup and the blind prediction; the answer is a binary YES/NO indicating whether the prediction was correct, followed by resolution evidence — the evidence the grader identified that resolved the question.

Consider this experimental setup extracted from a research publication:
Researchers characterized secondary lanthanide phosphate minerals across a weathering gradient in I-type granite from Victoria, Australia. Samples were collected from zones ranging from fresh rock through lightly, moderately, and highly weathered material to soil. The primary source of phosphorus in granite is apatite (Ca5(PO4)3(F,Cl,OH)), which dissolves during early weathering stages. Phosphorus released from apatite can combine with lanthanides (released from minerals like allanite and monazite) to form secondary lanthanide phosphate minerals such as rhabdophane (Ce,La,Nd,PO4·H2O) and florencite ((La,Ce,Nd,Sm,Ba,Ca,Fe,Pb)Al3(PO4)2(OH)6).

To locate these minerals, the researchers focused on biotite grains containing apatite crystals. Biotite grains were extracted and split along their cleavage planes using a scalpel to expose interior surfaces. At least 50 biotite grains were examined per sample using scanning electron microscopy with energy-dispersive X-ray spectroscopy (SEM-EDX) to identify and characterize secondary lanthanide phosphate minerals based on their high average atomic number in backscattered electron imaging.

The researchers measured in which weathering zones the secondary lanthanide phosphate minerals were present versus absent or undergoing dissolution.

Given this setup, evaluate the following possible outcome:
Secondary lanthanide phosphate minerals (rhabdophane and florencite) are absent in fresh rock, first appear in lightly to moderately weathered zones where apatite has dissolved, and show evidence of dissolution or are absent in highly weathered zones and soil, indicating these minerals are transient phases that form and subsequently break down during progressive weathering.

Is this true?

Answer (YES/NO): YES